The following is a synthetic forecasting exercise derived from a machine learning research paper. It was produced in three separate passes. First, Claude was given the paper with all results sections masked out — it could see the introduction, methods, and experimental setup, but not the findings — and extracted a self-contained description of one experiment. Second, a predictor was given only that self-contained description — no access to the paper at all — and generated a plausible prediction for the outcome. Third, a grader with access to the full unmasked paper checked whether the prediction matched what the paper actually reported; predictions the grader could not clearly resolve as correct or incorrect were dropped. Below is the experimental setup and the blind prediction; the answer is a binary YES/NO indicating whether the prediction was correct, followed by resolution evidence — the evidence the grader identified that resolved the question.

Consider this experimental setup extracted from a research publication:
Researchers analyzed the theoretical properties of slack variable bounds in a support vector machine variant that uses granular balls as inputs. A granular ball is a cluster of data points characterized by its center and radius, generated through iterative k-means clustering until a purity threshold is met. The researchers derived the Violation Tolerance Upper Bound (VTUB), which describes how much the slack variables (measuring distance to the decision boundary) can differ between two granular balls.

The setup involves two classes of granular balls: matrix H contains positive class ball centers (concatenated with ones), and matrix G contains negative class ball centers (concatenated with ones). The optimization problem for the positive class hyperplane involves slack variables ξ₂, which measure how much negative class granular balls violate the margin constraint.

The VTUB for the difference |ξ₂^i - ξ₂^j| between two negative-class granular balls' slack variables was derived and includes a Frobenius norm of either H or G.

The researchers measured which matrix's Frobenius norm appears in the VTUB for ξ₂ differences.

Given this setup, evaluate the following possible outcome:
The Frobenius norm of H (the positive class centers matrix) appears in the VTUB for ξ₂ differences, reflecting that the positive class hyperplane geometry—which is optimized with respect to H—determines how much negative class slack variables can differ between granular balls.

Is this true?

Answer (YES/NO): NO